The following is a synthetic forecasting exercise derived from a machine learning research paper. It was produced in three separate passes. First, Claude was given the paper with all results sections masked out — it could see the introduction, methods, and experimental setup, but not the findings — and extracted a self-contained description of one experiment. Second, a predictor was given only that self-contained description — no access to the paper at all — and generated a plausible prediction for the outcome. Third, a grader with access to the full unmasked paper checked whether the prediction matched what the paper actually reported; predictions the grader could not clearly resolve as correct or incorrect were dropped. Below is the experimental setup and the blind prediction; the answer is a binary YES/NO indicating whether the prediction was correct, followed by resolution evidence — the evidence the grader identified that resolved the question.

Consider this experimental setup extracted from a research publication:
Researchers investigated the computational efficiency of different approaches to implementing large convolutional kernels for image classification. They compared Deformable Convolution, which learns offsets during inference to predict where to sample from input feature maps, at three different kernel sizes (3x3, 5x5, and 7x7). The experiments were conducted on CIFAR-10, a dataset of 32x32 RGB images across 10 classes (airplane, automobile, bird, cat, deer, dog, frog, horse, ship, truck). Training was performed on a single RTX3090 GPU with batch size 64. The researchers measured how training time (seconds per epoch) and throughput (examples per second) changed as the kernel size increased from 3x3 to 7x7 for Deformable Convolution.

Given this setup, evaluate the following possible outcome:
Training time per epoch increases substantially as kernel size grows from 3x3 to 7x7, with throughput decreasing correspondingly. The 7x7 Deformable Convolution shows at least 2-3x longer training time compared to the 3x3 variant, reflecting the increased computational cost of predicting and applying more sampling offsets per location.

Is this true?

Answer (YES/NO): YES